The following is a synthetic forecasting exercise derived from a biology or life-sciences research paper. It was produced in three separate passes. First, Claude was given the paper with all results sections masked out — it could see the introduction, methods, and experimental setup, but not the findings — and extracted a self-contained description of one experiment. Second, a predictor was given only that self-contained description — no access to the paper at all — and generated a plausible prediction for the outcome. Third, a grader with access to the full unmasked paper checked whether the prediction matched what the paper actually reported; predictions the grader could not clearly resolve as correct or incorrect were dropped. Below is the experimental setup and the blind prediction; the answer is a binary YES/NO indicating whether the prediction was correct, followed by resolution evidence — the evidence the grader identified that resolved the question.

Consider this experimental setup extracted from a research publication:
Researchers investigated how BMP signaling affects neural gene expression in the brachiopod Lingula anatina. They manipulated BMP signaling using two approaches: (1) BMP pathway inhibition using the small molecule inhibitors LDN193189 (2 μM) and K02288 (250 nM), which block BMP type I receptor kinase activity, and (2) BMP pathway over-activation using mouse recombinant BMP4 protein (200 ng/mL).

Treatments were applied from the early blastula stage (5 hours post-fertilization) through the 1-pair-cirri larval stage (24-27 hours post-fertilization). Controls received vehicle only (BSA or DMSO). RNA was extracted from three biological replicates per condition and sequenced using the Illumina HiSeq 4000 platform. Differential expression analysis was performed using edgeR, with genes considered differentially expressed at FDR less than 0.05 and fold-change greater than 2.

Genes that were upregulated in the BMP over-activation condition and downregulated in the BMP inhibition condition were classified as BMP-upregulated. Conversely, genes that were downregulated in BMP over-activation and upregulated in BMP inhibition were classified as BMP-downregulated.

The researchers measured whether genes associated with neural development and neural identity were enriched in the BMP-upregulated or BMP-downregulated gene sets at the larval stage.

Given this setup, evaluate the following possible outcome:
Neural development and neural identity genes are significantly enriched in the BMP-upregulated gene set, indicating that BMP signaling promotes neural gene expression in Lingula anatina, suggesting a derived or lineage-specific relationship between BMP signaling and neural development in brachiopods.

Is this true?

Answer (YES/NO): NO